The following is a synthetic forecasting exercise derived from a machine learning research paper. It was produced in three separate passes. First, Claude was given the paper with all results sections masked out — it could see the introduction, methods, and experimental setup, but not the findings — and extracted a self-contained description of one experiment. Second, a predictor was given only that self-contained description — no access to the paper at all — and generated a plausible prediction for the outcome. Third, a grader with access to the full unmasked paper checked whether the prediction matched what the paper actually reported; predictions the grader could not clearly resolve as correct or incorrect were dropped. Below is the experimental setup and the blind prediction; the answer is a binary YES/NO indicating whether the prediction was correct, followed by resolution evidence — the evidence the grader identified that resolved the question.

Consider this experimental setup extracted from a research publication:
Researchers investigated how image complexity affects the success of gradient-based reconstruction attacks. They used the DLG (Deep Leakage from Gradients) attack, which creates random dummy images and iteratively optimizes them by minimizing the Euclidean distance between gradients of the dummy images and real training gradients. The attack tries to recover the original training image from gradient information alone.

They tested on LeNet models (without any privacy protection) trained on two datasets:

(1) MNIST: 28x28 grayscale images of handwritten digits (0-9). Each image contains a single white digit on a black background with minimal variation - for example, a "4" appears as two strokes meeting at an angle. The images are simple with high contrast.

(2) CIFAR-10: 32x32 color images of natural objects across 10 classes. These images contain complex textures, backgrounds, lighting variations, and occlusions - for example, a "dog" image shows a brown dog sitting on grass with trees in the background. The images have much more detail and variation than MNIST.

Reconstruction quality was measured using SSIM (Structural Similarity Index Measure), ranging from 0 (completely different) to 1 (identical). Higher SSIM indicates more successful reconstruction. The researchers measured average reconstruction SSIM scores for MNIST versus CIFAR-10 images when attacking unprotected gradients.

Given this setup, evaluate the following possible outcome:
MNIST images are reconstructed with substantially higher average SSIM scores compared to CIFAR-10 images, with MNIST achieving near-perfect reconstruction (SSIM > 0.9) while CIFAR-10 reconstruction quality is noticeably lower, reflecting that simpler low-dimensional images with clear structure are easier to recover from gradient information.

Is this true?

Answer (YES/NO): NO